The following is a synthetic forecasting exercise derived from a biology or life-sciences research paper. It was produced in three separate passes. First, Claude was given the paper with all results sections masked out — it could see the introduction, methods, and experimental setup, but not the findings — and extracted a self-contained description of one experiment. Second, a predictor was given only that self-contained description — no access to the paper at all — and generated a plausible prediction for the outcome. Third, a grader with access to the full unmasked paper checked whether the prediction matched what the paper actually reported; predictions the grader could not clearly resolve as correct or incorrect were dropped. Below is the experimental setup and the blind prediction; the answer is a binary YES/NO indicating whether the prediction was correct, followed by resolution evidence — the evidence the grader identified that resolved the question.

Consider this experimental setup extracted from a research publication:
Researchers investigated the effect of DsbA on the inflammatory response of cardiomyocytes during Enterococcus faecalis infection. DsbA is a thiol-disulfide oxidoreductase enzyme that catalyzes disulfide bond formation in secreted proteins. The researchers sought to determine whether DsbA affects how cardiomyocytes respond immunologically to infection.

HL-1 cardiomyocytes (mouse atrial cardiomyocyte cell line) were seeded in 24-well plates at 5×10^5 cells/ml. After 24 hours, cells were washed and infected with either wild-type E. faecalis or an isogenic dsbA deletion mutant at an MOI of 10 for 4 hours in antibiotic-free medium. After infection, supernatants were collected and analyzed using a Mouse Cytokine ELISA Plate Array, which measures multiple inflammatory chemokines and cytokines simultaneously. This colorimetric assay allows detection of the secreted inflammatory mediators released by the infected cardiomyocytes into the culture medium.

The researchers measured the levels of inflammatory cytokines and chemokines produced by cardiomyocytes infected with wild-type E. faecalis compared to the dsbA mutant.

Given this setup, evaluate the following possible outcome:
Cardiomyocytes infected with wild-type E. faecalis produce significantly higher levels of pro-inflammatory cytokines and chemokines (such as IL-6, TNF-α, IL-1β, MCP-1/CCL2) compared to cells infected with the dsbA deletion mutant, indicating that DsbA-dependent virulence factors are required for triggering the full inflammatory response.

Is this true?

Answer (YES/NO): NO